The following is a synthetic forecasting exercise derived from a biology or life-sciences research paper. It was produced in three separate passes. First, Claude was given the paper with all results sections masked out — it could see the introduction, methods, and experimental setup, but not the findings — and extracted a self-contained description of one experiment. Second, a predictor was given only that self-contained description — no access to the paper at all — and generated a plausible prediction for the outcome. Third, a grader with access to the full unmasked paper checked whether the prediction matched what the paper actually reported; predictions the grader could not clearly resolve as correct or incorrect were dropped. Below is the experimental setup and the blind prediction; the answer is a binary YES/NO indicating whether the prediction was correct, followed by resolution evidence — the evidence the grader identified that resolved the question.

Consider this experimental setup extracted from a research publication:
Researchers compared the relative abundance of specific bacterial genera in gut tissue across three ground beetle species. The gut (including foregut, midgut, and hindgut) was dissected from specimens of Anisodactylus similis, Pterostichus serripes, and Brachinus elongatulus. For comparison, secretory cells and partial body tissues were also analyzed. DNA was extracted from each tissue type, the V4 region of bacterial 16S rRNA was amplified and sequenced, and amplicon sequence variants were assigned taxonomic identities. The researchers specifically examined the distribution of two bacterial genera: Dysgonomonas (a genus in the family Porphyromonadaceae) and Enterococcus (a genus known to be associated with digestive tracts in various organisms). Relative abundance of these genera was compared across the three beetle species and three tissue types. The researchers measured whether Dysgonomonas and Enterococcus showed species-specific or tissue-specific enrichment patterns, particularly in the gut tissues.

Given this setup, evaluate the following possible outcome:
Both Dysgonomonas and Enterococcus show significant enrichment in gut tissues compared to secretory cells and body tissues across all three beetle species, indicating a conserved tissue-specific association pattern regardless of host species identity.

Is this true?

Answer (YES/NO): NO